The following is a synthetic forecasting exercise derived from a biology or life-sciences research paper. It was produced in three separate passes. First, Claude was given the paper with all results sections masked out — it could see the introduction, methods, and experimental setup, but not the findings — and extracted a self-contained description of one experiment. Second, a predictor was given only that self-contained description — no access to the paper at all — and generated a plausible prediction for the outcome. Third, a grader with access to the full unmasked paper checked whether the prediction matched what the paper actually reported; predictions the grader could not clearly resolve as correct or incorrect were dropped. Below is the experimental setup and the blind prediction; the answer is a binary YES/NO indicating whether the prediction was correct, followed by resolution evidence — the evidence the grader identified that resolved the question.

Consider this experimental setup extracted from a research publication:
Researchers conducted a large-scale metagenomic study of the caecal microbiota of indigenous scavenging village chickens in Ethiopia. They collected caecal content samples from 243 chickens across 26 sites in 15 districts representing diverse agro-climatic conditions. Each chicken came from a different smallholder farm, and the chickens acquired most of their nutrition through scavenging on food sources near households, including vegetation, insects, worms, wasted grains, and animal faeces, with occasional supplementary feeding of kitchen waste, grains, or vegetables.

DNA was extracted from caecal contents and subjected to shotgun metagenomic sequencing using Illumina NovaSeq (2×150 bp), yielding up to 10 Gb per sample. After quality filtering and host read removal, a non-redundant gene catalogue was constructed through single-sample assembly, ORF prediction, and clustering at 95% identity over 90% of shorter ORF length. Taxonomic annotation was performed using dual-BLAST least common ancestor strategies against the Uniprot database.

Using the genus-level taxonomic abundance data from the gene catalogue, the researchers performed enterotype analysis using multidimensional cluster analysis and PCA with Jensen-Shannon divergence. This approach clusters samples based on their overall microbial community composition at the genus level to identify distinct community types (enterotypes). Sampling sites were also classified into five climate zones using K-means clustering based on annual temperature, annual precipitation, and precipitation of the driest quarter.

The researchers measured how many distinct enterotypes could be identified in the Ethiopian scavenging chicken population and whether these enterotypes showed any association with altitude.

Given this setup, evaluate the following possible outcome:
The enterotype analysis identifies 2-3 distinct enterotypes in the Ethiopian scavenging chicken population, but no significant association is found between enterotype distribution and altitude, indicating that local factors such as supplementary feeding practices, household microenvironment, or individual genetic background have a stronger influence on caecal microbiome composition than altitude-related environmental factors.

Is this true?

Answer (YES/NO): NO